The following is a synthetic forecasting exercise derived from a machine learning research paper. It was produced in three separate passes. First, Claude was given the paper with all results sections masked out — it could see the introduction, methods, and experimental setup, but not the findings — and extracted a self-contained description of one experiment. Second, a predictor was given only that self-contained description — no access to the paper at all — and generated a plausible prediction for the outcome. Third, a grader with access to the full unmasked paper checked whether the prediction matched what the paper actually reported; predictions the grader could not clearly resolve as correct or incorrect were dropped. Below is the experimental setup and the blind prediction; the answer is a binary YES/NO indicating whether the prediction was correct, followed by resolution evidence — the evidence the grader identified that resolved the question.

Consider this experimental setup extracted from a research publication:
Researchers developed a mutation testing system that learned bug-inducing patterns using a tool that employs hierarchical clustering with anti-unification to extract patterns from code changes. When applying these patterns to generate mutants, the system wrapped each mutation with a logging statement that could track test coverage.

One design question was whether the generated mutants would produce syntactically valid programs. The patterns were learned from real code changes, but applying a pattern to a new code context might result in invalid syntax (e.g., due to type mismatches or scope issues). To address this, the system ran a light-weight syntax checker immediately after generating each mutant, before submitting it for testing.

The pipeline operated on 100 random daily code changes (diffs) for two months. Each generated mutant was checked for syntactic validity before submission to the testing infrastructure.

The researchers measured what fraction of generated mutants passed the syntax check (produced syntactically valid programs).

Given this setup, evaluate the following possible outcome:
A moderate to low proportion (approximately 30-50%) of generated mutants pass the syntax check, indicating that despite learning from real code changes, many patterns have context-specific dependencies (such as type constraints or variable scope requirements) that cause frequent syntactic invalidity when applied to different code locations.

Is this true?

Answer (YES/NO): NO